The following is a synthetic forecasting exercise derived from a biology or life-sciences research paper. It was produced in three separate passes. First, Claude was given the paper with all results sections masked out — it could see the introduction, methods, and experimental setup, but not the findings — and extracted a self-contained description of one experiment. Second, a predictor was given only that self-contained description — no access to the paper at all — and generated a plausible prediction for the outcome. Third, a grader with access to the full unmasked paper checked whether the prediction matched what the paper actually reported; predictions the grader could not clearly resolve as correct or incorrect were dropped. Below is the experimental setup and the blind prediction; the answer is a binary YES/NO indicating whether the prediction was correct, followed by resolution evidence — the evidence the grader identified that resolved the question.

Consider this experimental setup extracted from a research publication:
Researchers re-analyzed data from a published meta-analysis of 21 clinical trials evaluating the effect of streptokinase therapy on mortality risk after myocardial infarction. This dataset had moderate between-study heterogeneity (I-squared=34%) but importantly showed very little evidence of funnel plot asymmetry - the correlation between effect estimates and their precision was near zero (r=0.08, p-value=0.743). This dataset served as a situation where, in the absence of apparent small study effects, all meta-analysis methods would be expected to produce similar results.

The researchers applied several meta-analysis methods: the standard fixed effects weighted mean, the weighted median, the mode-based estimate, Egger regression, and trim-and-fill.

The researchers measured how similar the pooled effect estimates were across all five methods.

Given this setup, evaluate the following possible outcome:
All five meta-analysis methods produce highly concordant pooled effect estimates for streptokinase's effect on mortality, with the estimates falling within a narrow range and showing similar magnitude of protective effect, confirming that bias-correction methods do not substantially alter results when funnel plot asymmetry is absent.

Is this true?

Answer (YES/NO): YES